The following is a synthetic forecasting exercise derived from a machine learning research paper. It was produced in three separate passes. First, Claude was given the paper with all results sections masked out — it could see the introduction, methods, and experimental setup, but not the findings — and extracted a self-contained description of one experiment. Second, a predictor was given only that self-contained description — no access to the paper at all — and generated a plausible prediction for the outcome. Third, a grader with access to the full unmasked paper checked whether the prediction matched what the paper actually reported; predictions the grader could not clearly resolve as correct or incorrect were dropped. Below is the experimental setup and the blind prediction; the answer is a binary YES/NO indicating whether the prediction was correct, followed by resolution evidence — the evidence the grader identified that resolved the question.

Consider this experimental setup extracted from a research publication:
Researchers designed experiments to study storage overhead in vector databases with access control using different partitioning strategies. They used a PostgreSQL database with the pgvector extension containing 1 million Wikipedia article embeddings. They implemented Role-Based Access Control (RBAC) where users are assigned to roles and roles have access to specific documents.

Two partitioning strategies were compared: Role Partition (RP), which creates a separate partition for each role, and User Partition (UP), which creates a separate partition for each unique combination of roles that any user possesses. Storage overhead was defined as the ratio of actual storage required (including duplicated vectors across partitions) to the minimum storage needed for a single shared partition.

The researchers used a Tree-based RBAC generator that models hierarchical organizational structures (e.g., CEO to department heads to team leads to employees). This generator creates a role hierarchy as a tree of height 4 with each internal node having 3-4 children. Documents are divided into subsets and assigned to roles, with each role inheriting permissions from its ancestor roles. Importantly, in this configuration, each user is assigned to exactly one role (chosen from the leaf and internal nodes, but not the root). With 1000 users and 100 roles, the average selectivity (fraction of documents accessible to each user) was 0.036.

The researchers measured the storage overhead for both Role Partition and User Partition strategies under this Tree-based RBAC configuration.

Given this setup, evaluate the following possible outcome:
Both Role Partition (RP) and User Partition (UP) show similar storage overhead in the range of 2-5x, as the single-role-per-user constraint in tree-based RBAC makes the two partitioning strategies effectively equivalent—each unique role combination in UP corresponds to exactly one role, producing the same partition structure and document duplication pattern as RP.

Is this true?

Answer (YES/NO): YES